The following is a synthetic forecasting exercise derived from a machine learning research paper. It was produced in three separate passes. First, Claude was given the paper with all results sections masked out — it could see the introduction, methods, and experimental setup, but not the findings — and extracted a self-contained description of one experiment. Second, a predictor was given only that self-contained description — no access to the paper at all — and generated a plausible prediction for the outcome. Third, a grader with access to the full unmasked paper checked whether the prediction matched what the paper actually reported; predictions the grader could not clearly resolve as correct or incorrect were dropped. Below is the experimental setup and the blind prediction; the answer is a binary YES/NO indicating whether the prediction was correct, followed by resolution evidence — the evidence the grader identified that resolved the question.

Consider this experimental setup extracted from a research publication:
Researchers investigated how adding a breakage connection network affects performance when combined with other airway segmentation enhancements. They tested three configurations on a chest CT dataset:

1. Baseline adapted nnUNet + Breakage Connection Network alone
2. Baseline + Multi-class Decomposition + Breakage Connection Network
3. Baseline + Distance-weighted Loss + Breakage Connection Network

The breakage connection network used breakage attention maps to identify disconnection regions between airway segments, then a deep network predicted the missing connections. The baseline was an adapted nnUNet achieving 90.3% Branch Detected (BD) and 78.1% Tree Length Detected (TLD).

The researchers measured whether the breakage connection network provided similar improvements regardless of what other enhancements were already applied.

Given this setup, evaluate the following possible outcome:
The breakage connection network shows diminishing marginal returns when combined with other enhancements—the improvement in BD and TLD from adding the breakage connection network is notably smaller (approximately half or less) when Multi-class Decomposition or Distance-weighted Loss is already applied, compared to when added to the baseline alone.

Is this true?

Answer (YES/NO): NO